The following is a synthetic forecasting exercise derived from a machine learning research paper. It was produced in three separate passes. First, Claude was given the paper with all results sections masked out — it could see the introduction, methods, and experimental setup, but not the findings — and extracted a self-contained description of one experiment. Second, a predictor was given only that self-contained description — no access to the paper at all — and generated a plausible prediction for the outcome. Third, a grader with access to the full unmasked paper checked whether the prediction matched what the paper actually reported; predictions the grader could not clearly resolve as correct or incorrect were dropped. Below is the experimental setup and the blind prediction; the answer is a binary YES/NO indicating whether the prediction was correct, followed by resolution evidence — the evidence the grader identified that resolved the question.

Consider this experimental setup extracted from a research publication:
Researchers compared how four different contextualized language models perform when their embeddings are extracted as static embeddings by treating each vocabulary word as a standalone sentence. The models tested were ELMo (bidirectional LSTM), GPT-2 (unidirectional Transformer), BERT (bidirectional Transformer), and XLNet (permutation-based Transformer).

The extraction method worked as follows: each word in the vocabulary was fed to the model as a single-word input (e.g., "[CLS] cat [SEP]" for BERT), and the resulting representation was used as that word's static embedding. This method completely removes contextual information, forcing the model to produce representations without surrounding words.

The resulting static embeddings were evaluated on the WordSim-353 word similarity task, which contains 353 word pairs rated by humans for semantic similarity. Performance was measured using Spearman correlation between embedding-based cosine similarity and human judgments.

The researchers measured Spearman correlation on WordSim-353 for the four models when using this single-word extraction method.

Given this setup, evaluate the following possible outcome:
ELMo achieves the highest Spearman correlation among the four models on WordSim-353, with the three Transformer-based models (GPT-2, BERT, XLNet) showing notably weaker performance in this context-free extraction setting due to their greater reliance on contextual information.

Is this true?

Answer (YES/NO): NO